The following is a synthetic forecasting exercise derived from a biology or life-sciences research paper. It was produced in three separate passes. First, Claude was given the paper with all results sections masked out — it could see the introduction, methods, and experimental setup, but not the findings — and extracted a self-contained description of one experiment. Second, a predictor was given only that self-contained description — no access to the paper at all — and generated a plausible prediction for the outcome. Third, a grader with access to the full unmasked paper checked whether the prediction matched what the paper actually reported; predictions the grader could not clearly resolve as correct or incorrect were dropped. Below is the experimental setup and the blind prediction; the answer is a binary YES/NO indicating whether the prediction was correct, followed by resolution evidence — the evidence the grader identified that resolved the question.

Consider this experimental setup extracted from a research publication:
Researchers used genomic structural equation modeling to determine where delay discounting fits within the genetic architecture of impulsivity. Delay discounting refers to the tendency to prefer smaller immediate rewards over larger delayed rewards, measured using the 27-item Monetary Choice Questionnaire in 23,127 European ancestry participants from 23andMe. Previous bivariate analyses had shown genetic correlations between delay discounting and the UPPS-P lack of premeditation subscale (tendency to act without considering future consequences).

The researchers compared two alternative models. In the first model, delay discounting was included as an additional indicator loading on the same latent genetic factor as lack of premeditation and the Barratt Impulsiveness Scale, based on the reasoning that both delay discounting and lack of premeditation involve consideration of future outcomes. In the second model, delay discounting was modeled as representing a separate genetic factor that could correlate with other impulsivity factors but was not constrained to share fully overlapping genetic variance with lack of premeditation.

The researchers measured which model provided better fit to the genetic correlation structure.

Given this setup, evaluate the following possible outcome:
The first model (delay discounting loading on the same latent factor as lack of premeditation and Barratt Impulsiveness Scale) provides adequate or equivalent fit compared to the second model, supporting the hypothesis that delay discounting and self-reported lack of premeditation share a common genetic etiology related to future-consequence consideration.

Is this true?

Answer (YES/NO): NO